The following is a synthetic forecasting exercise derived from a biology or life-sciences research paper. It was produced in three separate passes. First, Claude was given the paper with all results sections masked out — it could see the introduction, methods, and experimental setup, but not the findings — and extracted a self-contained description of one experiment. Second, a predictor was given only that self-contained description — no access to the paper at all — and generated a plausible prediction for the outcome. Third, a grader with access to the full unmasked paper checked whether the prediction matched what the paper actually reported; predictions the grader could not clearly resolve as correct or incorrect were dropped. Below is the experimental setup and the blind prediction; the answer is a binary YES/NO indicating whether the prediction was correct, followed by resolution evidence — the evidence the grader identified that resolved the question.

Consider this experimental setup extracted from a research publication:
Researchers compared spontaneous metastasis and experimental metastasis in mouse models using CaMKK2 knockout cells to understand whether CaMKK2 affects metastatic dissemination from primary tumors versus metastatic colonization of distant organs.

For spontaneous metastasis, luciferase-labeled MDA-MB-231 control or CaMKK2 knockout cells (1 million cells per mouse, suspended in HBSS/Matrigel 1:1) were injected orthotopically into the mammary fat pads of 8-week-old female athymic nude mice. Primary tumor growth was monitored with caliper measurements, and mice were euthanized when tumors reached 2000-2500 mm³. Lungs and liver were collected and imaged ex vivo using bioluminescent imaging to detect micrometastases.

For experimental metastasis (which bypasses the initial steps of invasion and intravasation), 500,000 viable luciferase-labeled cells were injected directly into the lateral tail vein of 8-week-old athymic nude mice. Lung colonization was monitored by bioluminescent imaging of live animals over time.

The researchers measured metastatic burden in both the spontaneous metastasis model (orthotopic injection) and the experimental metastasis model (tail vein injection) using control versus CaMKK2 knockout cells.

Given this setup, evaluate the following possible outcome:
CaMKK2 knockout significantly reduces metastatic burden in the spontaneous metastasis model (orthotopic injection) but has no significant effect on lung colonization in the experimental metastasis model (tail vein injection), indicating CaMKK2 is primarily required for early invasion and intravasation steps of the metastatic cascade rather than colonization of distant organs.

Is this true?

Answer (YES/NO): YES